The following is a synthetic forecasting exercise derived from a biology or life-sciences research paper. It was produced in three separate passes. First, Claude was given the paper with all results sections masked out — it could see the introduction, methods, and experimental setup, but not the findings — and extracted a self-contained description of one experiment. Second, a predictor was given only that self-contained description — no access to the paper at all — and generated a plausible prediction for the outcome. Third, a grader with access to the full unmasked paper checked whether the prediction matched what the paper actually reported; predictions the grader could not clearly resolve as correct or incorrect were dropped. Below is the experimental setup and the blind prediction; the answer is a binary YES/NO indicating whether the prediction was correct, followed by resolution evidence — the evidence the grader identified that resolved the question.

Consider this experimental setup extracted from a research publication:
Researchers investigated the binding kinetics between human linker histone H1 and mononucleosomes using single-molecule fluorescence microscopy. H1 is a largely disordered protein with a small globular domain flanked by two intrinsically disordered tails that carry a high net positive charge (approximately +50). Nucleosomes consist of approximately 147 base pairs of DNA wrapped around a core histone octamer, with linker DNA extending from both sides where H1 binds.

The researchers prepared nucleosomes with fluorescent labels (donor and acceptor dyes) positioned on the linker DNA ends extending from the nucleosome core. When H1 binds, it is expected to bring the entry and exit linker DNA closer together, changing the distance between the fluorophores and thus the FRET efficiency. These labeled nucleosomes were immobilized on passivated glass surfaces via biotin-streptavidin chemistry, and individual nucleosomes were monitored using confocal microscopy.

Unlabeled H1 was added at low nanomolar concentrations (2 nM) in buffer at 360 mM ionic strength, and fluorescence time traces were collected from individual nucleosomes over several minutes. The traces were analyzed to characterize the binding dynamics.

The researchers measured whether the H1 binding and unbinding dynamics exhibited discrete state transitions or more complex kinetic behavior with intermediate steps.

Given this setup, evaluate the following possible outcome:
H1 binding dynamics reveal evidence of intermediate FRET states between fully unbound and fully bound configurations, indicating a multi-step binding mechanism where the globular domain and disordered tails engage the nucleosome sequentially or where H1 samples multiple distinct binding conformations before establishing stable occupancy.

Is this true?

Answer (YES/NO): NO